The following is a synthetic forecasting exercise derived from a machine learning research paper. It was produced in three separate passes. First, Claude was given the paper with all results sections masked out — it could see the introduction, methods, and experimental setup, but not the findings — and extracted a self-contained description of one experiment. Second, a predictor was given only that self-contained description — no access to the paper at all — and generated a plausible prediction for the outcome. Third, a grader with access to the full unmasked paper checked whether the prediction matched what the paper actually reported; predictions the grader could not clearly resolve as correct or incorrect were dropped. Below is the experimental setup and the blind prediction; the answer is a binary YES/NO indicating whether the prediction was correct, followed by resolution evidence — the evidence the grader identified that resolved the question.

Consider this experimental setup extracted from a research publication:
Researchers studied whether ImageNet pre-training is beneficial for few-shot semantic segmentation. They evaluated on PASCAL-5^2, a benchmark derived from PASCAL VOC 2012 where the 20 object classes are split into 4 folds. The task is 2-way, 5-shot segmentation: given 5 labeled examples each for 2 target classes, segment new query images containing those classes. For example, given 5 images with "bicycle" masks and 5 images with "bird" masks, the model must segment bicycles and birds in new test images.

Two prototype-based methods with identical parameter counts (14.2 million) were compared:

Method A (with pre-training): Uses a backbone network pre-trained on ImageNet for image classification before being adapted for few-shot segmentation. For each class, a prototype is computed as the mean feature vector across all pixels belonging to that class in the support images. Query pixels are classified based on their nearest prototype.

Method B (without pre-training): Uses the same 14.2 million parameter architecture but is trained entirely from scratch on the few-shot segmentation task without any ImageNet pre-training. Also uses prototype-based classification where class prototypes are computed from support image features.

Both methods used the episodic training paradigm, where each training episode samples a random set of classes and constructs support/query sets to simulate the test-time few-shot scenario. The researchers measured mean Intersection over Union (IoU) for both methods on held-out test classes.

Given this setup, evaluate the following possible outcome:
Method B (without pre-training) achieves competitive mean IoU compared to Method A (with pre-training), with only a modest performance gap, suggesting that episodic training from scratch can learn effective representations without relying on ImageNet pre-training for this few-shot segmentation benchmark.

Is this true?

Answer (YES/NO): NO